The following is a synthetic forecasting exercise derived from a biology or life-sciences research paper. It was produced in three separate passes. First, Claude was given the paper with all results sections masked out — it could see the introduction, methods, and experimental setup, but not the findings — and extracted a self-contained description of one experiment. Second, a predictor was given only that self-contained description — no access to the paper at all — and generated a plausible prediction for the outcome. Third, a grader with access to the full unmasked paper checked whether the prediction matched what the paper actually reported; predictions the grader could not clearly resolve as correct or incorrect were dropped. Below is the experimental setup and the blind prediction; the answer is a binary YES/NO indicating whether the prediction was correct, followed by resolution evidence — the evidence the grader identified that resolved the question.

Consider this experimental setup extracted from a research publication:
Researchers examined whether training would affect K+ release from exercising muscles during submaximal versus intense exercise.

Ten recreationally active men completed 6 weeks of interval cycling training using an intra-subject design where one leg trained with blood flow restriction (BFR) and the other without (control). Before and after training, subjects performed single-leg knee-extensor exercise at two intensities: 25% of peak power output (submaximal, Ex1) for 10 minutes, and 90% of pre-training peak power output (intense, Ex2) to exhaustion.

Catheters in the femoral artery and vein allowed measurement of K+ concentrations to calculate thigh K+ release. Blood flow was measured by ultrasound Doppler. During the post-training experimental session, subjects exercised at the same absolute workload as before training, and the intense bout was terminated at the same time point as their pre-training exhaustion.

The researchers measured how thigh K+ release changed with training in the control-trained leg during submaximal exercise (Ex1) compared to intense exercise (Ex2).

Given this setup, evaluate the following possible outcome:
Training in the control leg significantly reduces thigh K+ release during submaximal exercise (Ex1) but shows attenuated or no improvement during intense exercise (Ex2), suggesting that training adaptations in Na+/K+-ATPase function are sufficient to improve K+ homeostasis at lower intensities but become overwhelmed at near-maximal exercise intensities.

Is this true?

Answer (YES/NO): NO